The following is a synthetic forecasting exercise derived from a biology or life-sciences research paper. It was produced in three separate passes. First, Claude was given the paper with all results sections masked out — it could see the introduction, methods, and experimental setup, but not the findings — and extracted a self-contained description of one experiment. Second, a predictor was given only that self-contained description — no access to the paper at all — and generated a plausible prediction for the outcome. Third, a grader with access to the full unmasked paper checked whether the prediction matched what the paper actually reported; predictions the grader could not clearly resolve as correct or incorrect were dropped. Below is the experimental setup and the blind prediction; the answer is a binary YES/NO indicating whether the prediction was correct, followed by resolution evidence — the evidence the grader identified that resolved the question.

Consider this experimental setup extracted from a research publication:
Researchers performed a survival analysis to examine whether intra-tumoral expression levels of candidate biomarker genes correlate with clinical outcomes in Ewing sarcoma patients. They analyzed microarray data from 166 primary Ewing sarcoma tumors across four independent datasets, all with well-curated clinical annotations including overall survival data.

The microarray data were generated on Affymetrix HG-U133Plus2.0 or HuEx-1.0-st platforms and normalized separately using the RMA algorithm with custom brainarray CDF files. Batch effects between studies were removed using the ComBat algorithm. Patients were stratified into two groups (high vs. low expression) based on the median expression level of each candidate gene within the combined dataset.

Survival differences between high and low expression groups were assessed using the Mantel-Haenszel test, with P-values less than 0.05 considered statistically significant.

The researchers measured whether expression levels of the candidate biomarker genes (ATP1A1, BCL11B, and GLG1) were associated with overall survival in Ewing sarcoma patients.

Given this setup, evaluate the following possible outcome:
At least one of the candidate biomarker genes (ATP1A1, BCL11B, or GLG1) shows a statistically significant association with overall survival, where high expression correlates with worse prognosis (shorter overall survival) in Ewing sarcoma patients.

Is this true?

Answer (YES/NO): NO